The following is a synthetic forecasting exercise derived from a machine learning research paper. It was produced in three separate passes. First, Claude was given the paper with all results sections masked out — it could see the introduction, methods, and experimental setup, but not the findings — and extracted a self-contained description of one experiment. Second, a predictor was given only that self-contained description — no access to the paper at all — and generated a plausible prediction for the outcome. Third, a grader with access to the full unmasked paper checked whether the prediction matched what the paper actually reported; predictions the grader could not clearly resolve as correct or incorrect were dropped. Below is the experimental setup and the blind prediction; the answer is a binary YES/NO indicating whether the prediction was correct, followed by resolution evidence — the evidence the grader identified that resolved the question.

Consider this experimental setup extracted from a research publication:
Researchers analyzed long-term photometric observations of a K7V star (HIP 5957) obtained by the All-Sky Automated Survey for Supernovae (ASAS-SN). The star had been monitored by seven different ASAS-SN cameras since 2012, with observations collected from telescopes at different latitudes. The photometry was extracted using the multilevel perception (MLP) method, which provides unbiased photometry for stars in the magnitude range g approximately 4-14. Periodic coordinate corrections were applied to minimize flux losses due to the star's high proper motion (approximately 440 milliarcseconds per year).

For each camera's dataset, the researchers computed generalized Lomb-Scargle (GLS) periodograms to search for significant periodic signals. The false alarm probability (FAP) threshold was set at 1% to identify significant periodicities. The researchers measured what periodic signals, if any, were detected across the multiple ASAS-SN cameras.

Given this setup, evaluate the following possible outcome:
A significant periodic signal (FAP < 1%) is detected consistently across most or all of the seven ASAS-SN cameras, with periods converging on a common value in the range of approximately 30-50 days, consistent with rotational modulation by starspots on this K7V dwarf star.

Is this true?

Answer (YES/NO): NO